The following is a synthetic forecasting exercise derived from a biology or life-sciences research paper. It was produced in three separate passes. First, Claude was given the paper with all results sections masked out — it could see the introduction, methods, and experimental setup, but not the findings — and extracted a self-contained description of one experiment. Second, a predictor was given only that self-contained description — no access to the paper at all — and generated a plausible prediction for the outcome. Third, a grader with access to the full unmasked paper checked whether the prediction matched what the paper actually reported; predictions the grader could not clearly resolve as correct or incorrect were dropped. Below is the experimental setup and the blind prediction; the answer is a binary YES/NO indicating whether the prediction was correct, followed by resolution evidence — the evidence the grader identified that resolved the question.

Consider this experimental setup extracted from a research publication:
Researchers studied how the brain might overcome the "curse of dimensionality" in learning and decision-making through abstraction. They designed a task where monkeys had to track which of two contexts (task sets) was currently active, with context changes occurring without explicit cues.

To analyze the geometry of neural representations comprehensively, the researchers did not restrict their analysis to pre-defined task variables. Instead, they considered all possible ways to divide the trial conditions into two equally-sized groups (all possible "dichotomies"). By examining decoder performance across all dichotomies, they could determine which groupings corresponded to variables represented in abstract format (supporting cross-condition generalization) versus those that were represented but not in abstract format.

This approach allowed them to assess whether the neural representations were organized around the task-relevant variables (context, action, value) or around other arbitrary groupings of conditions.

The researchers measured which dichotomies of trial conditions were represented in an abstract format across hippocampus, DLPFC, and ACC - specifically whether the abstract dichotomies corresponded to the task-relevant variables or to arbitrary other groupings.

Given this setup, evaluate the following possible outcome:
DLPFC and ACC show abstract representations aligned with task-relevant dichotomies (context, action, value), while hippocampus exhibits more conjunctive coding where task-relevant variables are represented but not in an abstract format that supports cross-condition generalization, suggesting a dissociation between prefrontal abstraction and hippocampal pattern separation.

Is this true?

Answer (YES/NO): NO